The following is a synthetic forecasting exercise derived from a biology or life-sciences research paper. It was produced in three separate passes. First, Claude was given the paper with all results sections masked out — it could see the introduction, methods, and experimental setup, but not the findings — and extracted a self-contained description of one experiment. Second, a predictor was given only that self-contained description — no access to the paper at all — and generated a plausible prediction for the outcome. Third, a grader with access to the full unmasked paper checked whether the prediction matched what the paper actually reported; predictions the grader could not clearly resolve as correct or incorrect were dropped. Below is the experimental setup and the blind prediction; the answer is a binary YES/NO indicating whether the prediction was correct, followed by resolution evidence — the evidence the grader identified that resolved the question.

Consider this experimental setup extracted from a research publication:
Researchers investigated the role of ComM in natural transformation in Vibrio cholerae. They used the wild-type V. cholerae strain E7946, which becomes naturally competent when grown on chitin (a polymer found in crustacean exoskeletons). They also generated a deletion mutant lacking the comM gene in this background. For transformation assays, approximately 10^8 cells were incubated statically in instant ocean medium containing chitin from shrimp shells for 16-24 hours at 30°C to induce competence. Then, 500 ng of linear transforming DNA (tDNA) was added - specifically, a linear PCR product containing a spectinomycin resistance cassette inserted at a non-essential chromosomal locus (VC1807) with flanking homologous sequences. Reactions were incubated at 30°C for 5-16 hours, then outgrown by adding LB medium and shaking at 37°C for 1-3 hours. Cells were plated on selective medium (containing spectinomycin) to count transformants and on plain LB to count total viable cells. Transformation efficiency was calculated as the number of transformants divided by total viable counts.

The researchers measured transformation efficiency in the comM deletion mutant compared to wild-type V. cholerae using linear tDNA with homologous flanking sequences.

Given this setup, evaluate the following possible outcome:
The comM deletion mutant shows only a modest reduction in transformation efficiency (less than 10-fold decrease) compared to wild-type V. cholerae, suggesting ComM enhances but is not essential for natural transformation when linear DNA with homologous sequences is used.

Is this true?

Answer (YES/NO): NO